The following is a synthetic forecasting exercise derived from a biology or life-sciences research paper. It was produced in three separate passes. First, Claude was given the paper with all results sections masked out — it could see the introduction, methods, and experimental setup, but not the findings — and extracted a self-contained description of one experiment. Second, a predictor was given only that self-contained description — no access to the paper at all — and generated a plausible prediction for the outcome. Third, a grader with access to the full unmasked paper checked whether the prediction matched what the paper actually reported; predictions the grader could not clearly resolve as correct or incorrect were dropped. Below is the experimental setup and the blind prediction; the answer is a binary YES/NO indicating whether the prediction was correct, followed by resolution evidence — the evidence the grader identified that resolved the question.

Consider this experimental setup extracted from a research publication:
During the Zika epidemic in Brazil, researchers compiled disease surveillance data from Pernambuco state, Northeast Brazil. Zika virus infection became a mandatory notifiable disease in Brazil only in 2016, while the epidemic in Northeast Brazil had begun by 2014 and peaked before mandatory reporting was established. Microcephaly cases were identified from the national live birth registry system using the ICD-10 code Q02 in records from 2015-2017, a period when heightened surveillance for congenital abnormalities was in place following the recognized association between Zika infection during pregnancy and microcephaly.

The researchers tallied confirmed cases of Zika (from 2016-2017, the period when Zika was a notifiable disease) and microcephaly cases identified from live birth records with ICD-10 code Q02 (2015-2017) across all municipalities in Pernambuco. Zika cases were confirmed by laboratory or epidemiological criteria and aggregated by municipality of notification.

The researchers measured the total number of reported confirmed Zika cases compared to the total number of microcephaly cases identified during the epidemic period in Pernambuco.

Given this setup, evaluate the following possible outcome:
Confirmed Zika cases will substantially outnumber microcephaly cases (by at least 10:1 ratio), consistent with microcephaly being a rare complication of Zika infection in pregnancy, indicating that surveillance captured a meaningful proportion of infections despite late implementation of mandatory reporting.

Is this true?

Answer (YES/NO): NO